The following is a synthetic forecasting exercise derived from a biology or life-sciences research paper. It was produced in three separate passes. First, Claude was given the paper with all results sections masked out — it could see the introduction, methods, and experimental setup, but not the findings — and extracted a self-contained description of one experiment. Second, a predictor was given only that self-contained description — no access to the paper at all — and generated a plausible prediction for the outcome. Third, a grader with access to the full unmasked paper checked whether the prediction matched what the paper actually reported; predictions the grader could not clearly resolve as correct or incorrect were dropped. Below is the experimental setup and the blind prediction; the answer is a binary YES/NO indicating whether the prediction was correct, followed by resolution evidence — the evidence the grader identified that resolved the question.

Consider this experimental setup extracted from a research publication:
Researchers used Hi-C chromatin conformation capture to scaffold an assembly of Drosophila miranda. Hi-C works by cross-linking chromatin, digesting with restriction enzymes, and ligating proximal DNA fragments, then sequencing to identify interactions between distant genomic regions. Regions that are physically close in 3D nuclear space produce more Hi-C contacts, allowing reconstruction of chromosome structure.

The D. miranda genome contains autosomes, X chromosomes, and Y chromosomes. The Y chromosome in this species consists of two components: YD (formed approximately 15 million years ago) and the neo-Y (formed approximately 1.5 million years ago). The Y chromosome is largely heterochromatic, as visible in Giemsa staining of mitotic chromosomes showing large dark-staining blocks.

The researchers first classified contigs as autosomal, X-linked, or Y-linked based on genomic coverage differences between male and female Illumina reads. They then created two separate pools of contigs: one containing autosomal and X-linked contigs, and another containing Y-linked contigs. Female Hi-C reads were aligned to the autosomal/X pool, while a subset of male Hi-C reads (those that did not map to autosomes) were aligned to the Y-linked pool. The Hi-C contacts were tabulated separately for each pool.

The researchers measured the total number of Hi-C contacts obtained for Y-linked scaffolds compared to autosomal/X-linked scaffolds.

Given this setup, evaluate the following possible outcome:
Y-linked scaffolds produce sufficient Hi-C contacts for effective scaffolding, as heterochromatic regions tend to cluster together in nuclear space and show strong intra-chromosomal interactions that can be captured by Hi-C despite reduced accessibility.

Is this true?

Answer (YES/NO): YES